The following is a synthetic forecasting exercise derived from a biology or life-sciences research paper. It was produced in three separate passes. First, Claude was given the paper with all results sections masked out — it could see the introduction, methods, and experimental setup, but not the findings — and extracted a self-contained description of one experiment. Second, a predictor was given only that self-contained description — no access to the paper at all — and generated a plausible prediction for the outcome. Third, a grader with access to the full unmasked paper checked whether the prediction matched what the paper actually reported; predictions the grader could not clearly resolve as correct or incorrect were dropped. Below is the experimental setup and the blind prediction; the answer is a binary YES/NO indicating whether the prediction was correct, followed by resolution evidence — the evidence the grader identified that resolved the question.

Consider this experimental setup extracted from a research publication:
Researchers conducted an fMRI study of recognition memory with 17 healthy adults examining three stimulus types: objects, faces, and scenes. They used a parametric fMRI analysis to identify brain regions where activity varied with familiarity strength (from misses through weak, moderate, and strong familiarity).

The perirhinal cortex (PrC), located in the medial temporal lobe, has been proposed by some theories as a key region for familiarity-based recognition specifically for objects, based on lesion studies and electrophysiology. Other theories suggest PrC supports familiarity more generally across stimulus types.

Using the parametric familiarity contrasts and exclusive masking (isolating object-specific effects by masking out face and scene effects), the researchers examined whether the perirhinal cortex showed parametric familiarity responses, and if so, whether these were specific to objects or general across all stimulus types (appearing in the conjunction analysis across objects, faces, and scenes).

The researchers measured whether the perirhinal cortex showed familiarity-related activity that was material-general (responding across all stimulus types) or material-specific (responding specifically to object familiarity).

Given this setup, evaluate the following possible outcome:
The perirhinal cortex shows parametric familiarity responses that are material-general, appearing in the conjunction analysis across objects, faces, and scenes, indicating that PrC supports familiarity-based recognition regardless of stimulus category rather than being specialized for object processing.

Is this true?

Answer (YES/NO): NO